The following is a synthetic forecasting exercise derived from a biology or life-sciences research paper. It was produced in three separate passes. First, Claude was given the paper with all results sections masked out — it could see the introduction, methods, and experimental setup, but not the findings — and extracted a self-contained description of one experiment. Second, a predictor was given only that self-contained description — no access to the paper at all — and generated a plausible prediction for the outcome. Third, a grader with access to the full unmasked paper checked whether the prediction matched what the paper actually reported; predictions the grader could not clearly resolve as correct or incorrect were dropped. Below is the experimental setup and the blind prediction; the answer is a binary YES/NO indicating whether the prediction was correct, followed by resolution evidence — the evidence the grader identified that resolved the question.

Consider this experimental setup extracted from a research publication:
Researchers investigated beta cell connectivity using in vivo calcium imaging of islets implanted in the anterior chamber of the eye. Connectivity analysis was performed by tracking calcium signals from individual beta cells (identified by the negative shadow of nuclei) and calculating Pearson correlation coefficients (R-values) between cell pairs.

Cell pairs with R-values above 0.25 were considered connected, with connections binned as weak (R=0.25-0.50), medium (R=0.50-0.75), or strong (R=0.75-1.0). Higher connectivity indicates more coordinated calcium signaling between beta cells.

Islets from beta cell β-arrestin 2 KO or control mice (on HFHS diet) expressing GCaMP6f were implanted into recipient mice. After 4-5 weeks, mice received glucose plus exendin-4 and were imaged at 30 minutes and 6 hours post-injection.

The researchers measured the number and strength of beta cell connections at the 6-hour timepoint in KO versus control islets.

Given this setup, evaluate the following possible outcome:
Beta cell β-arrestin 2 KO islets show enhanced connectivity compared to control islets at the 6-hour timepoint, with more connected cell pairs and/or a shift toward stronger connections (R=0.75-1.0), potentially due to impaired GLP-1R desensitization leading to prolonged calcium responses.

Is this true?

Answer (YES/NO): YES